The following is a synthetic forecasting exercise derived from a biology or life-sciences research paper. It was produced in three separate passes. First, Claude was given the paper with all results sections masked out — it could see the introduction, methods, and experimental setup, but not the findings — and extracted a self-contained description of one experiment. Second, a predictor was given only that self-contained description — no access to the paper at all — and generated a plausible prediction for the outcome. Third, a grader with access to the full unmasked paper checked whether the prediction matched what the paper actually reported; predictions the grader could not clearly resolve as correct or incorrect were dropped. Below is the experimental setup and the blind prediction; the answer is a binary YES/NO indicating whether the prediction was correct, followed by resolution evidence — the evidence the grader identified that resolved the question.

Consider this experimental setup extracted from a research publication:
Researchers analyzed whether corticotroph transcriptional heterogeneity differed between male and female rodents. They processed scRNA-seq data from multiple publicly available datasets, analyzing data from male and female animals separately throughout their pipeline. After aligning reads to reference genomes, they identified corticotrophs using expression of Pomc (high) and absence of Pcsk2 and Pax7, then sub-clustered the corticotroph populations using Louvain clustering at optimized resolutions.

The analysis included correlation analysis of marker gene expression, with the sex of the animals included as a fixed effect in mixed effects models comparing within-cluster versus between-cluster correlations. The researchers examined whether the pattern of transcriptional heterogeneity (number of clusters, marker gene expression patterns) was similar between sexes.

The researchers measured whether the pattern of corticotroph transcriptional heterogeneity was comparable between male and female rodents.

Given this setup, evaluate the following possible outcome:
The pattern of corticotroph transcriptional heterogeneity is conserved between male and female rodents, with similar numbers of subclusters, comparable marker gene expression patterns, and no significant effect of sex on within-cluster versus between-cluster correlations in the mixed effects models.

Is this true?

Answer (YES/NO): NO